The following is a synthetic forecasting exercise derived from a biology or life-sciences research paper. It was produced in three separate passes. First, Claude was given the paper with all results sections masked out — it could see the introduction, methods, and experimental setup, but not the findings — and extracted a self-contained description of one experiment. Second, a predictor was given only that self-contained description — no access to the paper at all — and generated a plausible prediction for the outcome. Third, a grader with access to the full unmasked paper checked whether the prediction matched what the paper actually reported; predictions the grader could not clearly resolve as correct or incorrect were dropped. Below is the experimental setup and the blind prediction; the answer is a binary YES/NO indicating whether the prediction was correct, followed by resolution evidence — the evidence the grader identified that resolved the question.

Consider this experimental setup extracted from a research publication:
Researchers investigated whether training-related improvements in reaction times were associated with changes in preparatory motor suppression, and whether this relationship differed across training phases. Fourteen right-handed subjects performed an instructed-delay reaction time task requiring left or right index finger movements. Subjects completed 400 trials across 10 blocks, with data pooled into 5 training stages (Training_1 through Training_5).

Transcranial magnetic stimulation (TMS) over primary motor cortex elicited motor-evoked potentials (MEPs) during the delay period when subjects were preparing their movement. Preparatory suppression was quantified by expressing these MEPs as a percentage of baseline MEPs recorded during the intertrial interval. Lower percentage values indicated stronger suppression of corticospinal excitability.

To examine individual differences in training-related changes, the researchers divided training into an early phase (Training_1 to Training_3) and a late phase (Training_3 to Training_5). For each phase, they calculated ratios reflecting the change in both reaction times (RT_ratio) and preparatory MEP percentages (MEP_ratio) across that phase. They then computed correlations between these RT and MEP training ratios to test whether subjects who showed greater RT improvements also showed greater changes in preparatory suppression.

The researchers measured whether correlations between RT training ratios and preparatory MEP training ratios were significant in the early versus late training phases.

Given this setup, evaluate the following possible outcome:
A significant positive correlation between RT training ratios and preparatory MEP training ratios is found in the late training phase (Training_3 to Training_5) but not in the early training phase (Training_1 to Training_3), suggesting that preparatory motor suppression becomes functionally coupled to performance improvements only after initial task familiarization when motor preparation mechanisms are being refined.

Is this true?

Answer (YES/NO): NO